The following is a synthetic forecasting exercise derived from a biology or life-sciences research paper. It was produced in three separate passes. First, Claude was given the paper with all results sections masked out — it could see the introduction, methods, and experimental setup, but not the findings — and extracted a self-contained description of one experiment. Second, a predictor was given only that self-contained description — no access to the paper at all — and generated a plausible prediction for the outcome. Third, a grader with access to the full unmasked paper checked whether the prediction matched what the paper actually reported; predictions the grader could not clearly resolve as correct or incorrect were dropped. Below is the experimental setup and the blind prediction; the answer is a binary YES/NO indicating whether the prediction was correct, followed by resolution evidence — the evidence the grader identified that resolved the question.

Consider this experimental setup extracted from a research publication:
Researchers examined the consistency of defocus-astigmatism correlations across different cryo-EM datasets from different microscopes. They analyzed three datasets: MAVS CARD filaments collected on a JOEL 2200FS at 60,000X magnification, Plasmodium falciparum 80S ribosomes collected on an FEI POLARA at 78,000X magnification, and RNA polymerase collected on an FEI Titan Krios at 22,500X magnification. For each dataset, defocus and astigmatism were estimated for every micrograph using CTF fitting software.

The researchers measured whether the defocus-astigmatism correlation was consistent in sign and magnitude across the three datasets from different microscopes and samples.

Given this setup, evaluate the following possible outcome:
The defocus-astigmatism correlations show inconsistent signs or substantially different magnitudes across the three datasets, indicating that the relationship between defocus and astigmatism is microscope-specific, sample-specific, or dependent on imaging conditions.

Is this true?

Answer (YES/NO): NO